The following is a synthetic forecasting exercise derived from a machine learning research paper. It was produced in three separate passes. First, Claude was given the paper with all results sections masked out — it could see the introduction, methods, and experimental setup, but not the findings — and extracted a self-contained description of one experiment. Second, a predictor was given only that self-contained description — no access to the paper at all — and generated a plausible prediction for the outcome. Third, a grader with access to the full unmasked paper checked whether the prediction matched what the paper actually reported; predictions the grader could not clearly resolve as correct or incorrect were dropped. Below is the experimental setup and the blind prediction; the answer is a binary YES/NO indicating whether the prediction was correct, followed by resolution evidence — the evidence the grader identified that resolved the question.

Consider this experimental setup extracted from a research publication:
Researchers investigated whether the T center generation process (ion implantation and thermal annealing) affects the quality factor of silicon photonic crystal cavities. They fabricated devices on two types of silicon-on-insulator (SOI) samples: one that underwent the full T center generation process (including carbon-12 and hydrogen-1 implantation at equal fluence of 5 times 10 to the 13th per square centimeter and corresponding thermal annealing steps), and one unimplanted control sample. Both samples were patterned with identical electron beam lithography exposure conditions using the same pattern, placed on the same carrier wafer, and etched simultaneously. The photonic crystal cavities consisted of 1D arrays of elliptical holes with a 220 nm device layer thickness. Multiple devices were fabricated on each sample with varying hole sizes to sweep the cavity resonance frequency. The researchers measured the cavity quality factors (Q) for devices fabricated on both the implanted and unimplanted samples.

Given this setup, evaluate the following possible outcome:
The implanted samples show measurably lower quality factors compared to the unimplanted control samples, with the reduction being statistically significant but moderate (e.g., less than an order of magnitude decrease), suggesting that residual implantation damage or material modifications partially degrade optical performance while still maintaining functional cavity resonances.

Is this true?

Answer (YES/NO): NO